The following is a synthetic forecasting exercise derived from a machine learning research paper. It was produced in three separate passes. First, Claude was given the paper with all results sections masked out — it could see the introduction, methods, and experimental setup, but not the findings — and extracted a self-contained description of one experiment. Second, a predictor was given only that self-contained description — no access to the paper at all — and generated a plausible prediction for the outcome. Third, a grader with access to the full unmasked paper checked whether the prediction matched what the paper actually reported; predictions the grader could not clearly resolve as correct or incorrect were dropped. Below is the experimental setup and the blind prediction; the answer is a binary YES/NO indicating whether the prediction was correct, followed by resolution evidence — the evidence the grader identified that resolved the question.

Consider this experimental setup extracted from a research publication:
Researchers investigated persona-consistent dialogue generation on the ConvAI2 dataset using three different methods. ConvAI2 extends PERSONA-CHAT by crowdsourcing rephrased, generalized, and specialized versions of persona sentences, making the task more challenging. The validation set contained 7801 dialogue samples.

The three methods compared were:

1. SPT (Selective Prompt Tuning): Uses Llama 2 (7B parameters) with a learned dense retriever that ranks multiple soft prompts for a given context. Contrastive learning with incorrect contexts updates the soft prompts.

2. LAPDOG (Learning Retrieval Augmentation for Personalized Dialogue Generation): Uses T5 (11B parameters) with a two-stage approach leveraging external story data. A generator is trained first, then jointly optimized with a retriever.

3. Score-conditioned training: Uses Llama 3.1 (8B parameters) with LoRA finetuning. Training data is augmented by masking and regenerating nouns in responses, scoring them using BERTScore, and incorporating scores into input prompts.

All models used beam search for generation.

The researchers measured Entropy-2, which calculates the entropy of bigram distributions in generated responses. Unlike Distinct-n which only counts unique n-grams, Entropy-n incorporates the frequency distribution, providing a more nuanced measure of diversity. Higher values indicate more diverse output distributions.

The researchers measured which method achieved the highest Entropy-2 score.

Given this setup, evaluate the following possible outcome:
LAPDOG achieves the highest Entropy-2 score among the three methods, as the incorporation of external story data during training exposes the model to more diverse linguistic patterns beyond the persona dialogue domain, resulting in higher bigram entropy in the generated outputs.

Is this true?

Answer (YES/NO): NO